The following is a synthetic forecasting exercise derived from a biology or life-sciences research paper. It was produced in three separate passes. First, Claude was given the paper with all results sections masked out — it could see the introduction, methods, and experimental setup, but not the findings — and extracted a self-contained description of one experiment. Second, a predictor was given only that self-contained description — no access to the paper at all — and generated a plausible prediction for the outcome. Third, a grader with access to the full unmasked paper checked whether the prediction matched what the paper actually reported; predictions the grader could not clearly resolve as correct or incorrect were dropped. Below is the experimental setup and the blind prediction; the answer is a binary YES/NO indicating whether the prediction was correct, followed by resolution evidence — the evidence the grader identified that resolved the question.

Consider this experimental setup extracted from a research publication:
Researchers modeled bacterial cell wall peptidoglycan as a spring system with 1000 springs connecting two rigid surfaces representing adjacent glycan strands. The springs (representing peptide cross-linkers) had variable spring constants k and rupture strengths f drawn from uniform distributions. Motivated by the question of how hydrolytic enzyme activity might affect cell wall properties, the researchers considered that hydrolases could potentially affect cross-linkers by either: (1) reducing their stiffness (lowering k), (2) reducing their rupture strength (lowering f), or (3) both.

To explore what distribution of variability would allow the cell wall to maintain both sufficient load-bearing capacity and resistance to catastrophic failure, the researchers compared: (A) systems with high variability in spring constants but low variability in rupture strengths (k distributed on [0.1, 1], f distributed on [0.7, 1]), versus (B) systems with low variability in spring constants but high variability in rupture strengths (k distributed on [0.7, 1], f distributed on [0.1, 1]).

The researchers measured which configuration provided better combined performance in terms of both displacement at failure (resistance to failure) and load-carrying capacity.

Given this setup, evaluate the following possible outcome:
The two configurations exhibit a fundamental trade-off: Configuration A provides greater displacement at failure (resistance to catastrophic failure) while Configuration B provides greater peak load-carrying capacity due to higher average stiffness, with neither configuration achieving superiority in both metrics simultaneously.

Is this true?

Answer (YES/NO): NO